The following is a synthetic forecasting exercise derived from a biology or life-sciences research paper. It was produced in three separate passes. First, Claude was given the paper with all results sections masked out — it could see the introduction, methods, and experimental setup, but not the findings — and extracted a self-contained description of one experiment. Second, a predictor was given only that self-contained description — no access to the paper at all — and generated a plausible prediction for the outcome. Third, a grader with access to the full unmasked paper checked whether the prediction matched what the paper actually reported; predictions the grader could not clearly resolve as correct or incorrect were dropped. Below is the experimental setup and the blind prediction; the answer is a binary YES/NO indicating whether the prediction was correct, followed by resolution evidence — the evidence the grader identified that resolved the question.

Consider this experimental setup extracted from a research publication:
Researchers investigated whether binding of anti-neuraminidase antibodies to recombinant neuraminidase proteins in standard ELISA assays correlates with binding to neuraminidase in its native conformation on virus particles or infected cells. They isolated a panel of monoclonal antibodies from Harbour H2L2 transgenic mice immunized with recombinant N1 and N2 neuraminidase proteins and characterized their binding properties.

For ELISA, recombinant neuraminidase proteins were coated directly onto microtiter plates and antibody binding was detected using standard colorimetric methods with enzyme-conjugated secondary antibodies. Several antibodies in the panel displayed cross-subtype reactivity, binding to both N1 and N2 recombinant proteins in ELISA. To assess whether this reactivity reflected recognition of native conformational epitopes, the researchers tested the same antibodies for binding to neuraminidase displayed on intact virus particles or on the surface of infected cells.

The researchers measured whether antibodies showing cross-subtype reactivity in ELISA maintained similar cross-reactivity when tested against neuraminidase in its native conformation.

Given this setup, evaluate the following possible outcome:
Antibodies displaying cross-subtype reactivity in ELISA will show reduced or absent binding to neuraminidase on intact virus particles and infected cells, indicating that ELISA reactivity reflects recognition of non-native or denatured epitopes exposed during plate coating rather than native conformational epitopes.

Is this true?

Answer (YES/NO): YES